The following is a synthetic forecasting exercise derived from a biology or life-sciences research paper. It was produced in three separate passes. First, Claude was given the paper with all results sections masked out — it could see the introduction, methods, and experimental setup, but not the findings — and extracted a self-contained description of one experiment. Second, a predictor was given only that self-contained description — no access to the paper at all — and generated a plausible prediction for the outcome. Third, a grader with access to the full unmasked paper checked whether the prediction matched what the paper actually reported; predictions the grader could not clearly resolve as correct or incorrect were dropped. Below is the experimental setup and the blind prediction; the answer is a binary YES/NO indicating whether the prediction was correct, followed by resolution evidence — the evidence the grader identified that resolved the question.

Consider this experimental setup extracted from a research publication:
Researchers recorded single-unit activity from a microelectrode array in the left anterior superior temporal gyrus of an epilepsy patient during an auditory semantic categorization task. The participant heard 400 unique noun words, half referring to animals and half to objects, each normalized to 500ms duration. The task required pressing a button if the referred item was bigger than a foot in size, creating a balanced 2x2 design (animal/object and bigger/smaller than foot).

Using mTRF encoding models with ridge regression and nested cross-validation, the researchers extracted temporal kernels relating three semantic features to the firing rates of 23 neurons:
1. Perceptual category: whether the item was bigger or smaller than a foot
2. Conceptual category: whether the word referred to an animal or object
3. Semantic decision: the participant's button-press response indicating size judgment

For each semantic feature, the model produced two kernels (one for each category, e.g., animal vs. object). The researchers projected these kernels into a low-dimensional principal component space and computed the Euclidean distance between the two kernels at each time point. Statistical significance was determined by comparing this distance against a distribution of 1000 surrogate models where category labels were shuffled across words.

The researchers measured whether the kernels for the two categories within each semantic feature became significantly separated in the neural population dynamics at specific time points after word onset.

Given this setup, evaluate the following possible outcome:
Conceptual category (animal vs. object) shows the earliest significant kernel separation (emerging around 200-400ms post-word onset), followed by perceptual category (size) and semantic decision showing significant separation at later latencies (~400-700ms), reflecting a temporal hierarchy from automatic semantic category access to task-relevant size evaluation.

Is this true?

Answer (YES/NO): NO